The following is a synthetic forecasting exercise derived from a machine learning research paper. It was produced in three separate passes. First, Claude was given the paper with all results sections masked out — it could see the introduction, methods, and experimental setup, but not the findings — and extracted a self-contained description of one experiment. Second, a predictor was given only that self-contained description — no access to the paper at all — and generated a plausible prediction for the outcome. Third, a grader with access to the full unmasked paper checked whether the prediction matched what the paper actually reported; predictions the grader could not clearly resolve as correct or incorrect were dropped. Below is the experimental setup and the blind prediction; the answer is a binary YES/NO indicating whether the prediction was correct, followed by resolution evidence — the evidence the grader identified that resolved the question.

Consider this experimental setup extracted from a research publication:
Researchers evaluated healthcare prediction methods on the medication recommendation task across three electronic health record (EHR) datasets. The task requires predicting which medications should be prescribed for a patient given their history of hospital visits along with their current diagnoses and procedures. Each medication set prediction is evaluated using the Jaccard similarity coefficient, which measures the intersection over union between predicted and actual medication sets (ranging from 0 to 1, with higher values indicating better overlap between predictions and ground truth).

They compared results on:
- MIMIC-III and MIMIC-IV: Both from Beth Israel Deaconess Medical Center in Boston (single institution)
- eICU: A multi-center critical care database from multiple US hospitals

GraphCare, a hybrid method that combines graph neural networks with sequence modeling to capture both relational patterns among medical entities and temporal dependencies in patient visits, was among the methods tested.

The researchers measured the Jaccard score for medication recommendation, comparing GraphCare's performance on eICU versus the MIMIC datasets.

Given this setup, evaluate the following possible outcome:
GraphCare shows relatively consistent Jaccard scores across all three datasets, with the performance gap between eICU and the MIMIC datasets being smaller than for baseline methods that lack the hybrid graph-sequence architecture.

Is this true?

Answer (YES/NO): NO